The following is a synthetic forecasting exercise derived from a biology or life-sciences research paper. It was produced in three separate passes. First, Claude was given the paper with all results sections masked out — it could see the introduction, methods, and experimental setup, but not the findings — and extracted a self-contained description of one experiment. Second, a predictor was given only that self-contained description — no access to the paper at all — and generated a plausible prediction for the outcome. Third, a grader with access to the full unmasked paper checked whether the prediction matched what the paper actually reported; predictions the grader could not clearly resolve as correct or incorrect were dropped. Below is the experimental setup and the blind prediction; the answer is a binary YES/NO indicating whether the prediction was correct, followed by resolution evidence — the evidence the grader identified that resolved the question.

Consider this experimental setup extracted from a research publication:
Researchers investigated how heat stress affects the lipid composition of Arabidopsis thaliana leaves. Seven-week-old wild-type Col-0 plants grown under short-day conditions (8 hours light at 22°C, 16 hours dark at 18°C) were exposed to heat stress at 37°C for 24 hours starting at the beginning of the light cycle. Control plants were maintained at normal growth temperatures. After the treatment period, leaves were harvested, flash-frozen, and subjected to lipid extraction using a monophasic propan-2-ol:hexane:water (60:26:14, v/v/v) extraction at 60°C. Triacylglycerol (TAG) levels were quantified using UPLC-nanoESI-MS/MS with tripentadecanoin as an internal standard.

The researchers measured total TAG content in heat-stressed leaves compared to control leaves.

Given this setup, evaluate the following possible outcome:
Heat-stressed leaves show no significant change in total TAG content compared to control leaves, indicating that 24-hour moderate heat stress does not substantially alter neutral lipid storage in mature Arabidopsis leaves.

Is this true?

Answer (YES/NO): NO